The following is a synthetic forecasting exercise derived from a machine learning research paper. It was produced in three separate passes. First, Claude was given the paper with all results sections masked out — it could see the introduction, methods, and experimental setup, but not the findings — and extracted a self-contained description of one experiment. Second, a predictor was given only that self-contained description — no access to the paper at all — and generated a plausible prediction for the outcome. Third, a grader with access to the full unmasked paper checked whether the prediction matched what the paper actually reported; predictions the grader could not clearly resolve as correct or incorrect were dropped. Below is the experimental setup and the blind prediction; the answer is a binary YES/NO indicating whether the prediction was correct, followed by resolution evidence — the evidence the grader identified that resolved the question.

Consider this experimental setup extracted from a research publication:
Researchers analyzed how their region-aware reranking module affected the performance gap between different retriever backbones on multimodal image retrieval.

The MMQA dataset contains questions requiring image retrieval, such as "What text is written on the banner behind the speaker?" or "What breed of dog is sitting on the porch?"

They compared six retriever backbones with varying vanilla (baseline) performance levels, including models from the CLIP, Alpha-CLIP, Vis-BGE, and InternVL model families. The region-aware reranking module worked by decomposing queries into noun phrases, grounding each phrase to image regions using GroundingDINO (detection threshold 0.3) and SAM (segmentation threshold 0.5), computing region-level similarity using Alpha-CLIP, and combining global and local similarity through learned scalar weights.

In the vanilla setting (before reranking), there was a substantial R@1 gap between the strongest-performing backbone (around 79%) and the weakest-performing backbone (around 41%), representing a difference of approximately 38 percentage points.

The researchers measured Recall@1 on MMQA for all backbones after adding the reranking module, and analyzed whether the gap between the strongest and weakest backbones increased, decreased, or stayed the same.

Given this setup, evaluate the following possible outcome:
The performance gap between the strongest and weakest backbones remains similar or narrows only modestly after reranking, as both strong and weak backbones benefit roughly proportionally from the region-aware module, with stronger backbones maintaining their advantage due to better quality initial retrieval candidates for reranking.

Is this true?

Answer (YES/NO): NO